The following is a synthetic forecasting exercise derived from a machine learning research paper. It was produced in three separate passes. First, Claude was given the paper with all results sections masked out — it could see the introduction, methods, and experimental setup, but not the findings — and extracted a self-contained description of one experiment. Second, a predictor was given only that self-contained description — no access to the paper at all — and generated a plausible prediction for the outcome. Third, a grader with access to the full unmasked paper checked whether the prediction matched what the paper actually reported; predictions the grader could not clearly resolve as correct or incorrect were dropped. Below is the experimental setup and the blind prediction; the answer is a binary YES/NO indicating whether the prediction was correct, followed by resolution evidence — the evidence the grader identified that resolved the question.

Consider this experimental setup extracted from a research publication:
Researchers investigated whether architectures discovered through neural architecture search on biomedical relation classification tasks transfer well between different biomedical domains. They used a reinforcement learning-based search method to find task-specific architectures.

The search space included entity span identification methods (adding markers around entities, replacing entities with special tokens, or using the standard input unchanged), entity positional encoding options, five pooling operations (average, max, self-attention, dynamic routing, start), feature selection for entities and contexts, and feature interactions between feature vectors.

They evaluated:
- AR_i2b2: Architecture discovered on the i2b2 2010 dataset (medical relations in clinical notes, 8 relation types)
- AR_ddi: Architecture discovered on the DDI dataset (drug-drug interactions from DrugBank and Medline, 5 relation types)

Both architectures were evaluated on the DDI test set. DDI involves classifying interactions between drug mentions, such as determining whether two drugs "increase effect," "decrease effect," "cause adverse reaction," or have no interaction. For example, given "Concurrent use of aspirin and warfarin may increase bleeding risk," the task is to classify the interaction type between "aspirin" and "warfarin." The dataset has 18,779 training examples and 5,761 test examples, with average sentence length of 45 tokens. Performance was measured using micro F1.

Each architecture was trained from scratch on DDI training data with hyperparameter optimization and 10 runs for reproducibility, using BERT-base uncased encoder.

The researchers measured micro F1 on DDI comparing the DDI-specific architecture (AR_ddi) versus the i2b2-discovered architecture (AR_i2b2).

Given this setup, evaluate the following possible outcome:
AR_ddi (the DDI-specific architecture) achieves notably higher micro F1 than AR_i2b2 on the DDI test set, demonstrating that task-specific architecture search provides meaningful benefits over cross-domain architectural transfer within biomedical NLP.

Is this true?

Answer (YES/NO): NO